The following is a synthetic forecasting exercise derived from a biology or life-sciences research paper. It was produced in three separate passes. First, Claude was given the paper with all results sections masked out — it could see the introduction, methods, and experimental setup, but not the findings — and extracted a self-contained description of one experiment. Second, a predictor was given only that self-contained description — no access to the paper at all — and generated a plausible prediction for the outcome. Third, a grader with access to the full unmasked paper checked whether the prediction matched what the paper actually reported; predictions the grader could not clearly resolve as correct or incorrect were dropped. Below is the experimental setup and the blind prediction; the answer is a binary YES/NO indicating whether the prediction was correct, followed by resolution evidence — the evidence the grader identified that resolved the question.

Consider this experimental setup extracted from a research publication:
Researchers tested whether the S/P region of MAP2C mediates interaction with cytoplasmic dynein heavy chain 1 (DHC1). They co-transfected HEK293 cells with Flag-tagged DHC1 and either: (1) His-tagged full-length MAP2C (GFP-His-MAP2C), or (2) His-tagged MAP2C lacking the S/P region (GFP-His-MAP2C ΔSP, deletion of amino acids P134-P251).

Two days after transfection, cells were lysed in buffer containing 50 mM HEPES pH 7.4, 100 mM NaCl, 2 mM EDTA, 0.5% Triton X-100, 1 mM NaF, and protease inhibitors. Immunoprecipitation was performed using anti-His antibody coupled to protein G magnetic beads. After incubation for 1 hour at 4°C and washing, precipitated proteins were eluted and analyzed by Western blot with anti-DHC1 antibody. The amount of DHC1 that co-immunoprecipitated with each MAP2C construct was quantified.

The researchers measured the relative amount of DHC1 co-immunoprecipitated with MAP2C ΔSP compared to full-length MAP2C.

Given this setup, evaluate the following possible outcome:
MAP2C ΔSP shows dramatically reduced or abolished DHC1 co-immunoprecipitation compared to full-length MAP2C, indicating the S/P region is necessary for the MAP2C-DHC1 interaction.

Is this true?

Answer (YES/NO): YES